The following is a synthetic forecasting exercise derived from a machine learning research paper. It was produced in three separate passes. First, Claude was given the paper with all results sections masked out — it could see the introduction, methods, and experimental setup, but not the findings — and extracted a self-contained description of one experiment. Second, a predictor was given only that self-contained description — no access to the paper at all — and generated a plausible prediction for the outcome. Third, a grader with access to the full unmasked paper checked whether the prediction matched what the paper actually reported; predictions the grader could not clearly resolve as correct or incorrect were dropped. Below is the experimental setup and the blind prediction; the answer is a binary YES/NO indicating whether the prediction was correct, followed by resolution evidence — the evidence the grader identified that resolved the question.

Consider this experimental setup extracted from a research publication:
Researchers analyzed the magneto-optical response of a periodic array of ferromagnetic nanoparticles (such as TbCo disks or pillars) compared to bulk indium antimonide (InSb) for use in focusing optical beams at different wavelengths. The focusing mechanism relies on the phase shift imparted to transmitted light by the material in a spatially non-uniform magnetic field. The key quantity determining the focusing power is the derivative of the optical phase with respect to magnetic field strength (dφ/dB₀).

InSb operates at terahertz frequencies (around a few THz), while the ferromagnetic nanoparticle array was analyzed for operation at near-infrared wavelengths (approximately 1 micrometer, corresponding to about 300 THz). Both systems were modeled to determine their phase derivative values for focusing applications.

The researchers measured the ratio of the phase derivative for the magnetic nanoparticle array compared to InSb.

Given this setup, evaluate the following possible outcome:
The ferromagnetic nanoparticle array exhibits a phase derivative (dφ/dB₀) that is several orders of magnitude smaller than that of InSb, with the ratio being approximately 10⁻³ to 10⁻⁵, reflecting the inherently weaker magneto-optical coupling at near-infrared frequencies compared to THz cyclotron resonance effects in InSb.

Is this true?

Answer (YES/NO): NO